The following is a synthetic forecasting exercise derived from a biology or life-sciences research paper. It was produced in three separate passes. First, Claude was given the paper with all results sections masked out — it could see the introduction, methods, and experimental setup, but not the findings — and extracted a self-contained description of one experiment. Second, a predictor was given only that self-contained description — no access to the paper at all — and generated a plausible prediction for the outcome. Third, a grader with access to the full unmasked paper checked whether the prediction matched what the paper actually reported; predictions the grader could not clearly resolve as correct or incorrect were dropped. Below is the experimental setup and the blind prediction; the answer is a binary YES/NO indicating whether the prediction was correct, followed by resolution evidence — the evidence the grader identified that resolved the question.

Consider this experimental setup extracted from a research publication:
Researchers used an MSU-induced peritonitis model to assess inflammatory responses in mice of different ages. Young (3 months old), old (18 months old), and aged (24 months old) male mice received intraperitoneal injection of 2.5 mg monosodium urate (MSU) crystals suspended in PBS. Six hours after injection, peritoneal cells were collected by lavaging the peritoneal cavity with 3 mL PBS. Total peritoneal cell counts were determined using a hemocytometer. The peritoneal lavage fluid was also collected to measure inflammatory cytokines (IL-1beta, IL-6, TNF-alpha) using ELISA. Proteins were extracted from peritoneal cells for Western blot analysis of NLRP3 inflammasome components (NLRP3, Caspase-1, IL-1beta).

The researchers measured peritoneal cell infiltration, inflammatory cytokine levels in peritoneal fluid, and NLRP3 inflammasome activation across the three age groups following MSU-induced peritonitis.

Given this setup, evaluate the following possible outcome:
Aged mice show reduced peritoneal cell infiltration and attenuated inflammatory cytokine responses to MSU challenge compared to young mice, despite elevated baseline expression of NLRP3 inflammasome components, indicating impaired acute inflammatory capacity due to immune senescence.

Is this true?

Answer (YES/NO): NO